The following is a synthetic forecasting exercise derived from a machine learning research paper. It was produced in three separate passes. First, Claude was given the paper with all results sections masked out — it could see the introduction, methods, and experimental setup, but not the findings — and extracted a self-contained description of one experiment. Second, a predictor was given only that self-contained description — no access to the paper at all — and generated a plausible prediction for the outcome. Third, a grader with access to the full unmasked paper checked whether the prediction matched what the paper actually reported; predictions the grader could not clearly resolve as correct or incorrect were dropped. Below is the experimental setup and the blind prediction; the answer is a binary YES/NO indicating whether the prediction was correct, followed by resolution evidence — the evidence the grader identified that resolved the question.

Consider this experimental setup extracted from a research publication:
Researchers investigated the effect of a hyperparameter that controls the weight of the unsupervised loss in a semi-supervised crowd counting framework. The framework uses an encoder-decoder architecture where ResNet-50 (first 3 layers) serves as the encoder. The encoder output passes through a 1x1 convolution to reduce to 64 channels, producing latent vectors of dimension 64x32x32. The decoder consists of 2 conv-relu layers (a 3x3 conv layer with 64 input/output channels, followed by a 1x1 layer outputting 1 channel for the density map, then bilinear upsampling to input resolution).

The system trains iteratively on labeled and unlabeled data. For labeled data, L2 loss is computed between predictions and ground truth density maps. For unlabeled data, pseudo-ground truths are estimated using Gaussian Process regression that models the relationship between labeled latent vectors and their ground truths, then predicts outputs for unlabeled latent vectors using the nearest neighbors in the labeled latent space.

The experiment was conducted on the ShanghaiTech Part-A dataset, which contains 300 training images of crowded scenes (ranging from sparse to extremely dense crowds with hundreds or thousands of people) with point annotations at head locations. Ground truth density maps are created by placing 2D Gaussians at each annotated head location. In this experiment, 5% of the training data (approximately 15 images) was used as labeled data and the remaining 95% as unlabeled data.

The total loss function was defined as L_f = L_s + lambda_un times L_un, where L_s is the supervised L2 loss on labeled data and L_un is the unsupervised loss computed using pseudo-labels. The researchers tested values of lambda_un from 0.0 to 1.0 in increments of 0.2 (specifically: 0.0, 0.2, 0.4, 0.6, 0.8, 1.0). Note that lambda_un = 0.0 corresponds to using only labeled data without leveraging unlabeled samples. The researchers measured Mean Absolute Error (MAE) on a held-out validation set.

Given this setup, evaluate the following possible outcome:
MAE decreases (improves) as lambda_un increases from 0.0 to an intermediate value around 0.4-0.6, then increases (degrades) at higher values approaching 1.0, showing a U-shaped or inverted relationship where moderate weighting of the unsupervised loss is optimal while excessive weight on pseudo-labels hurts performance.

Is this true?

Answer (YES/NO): YES